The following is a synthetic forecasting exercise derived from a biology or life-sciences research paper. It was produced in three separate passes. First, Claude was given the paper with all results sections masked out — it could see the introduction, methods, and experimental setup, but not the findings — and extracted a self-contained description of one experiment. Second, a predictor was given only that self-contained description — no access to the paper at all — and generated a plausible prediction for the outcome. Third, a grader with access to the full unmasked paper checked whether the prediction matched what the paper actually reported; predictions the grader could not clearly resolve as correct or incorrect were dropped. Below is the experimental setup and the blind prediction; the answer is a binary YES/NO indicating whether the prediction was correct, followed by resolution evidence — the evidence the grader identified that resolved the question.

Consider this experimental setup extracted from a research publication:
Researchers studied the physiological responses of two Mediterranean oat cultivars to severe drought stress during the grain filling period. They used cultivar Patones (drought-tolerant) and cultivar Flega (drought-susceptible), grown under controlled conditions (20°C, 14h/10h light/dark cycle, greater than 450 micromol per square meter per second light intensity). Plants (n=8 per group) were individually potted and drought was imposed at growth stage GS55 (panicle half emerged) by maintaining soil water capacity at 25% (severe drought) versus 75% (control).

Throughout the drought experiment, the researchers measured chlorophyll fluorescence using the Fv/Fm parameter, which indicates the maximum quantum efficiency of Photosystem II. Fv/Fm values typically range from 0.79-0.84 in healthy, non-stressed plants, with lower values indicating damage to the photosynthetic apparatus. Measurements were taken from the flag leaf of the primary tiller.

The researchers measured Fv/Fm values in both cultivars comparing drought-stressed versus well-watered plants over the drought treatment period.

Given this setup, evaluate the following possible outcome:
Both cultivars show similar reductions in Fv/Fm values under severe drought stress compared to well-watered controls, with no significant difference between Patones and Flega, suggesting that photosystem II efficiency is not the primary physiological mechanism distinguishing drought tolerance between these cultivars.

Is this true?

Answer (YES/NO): NO